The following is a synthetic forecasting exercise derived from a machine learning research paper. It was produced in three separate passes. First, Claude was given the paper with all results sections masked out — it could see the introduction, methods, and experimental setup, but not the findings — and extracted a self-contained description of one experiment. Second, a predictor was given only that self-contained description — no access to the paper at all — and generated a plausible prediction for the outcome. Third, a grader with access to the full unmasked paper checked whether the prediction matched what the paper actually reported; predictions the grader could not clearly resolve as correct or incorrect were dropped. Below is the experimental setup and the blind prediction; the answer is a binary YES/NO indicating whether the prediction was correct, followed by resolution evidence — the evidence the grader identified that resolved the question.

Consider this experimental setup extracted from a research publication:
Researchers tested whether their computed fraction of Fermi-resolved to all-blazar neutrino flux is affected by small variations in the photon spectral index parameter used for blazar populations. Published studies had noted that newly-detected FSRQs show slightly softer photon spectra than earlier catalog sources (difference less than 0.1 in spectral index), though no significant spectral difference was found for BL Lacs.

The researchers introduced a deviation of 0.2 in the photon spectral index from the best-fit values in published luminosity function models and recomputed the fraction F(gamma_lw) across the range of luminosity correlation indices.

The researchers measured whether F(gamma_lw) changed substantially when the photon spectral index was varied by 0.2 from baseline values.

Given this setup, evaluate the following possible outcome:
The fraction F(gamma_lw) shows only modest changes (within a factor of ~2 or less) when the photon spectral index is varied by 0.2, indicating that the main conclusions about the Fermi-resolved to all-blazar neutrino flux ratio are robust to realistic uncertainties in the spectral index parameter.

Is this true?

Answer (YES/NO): YES